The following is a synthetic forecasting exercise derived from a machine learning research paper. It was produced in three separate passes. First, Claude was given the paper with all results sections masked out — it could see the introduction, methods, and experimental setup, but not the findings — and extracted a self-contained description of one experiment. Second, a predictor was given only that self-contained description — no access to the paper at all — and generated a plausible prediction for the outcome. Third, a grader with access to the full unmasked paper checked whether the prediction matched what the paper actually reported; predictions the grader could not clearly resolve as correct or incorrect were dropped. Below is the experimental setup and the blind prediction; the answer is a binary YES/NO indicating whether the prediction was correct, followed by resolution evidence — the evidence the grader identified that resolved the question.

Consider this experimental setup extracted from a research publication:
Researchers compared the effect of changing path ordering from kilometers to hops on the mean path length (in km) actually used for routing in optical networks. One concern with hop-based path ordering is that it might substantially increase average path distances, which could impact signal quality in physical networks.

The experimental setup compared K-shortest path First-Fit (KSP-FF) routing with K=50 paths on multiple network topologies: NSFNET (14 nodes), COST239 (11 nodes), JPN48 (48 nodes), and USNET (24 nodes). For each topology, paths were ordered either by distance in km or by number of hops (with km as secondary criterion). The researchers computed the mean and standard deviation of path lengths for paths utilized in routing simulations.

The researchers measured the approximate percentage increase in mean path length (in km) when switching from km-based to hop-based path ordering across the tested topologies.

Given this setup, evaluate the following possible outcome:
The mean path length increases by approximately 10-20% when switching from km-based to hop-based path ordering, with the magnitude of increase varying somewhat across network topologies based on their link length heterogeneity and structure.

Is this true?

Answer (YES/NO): YES